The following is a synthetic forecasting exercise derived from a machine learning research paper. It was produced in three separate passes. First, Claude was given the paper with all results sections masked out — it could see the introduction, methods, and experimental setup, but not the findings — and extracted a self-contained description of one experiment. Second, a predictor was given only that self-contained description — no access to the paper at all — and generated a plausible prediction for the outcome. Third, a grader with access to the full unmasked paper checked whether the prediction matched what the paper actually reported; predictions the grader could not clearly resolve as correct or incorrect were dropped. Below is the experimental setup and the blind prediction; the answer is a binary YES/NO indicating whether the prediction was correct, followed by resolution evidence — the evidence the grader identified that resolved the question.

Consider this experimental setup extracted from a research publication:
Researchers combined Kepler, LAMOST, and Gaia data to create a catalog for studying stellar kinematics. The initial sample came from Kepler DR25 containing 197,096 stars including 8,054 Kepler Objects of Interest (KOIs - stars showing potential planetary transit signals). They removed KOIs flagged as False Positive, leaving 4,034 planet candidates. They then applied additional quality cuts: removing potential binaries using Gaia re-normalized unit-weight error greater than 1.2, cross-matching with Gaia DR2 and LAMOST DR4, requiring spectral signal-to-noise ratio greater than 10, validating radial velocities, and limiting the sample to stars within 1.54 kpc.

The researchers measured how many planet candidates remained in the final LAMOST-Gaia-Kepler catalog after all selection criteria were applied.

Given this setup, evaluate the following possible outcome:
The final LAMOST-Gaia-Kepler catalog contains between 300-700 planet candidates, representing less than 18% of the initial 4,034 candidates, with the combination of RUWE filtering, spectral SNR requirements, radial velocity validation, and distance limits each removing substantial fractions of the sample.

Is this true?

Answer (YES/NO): NO